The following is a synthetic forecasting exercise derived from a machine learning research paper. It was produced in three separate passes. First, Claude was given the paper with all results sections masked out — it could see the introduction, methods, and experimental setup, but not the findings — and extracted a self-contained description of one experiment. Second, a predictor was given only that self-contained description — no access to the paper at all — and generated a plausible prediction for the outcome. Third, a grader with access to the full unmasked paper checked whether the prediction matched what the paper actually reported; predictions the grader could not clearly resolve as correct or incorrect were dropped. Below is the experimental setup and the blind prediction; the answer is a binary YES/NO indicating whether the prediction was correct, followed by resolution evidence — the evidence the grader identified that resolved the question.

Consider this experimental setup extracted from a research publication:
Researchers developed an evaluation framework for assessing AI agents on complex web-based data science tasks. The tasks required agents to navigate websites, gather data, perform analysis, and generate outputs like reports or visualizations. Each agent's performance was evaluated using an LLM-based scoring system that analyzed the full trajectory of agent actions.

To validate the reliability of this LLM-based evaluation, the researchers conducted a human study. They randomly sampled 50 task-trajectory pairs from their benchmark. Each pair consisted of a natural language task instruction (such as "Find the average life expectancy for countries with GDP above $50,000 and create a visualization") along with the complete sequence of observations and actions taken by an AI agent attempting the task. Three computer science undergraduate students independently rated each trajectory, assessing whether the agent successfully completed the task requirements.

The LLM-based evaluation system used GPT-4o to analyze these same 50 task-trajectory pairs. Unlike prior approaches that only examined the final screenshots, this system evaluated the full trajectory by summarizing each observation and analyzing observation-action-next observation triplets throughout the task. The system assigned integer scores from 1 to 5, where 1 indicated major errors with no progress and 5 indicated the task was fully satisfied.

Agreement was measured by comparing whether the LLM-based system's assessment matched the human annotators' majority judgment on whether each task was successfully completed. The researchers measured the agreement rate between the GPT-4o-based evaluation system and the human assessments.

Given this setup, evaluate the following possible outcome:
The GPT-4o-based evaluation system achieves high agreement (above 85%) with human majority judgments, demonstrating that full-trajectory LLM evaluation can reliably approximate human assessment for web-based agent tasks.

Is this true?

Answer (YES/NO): YES